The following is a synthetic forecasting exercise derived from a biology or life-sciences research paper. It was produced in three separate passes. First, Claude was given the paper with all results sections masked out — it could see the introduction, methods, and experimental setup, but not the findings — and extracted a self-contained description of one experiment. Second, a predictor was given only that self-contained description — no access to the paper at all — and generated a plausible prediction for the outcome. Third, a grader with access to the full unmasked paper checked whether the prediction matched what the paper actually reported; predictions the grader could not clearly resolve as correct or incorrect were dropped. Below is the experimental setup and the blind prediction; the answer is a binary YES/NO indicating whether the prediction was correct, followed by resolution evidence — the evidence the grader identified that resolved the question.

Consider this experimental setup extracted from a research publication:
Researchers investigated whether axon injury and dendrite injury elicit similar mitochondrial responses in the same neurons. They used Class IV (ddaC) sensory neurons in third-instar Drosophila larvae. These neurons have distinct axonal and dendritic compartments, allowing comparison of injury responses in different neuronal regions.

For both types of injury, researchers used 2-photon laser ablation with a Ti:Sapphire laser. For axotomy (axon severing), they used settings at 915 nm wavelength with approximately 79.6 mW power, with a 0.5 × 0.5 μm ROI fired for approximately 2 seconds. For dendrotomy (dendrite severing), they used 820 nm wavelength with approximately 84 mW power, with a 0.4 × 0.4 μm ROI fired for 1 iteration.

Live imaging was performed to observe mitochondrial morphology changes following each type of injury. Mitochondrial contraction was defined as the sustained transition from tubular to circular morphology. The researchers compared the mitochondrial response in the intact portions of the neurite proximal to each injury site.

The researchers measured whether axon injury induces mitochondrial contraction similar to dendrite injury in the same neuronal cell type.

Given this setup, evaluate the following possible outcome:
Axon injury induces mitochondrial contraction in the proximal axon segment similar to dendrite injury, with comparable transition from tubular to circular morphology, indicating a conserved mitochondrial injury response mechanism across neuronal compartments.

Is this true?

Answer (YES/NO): YES